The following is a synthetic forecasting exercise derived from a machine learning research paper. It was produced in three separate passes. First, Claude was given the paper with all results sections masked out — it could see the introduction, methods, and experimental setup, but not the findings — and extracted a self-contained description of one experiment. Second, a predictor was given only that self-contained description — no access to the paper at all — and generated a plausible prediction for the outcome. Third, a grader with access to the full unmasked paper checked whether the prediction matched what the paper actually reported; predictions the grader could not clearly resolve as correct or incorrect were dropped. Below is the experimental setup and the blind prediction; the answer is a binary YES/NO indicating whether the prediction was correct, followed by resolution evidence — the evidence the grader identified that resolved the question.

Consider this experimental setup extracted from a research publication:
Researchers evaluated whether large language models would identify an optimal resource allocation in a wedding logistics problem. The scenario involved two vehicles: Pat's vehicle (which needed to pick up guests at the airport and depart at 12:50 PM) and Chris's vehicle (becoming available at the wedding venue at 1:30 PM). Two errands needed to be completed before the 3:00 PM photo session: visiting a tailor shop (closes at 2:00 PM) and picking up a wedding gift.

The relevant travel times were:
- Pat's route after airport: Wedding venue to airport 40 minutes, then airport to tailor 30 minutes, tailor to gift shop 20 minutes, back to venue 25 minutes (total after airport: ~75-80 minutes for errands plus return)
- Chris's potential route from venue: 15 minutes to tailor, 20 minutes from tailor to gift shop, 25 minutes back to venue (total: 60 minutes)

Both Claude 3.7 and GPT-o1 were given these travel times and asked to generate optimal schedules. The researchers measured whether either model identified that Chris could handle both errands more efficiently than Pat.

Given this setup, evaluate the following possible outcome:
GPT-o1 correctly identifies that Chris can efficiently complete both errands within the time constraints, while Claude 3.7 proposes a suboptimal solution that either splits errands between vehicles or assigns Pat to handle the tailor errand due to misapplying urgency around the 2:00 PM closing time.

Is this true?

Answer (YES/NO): NO